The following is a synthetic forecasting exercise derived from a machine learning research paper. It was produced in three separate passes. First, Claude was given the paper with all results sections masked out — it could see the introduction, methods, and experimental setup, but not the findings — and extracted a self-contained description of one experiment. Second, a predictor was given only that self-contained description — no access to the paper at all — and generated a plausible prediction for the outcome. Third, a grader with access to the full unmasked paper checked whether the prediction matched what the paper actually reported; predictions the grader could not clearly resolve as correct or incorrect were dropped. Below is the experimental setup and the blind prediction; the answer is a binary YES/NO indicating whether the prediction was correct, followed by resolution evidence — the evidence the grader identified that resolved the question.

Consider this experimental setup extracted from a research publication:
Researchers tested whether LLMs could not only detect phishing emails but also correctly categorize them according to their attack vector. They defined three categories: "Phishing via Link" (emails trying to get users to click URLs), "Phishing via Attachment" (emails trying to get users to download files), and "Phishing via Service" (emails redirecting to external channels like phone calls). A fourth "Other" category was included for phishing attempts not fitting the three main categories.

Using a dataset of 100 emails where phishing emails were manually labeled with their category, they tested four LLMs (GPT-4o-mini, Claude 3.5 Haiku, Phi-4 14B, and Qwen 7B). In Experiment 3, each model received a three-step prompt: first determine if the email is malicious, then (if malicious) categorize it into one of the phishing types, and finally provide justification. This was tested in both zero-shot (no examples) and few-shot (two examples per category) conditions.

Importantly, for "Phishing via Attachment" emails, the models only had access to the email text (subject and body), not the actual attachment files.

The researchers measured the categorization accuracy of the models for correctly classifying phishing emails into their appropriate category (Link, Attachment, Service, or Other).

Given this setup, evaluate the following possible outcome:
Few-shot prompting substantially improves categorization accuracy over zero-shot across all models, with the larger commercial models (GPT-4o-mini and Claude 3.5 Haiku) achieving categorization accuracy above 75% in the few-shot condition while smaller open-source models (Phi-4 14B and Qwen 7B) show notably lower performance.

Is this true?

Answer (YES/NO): NO